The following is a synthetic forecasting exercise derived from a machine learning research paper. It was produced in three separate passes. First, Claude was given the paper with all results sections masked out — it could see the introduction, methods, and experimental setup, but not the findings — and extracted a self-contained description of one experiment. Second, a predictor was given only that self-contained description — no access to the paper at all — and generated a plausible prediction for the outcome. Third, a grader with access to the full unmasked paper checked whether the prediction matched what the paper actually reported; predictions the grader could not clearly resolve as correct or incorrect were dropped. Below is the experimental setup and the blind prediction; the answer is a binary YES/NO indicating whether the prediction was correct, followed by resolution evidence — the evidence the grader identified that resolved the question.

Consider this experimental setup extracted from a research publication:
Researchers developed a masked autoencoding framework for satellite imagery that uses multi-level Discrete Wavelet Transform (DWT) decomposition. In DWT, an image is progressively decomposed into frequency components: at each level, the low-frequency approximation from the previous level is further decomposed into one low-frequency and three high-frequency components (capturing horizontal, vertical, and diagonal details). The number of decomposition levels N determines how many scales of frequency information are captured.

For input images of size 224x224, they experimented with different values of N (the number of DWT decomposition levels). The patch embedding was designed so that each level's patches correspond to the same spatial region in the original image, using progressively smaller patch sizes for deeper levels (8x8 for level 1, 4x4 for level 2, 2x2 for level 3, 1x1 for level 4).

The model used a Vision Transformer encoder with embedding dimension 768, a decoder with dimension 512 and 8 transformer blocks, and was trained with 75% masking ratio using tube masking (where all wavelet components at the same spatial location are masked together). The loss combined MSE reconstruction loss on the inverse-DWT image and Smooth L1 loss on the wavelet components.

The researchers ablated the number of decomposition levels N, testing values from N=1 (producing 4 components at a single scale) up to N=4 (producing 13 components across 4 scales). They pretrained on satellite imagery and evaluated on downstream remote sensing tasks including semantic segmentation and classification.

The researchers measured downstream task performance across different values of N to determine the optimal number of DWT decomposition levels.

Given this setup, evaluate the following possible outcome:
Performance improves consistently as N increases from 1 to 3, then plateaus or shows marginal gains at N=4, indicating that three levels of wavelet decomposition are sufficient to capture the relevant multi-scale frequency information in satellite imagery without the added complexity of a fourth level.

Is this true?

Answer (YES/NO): NO